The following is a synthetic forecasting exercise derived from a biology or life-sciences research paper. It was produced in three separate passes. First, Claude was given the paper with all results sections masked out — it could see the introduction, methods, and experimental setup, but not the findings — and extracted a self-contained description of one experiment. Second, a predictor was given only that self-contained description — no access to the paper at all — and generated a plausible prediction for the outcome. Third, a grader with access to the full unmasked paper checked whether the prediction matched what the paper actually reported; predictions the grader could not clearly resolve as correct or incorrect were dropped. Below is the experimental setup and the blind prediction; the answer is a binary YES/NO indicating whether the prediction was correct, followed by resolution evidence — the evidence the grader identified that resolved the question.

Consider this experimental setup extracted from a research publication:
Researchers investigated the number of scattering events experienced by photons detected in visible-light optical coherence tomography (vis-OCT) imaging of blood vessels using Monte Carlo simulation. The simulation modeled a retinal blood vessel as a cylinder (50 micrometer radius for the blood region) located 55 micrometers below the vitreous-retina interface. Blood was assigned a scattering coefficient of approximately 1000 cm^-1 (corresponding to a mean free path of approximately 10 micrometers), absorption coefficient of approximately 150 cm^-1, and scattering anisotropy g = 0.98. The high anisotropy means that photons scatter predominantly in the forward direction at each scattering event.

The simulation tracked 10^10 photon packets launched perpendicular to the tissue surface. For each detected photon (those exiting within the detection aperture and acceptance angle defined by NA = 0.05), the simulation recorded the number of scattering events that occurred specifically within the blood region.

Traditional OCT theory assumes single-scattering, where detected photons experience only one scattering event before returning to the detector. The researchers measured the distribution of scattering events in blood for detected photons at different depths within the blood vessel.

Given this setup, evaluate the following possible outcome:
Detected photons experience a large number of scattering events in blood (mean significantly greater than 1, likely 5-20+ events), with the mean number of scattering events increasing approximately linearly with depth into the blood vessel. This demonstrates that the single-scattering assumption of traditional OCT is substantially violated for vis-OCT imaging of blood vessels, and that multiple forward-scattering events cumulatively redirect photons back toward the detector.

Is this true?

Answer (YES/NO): YES